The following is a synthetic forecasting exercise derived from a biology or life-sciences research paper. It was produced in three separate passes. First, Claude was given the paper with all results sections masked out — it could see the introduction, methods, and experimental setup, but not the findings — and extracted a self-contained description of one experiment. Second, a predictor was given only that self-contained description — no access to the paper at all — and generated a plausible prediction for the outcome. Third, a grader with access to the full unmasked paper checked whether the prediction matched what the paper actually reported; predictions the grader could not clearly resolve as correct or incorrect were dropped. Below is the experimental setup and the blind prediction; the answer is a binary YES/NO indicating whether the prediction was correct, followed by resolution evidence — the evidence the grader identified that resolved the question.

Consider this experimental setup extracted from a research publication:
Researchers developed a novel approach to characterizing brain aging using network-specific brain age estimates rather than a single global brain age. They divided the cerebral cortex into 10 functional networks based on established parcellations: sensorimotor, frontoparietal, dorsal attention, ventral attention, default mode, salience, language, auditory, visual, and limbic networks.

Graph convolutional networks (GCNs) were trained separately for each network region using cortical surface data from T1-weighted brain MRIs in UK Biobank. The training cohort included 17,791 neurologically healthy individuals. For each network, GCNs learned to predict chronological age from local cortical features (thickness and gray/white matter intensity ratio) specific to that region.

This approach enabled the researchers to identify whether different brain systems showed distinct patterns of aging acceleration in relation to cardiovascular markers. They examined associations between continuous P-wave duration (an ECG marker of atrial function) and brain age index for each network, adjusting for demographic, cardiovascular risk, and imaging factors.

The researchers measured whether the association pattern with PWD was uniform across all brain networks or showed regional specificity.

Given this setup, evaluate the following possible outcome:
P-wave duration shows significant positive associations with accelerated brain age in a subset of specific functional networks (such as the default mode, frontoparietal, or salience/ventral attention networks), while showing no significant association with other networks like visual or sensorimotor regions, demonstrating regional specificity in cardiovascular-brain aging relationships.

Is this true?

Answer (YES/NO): NO